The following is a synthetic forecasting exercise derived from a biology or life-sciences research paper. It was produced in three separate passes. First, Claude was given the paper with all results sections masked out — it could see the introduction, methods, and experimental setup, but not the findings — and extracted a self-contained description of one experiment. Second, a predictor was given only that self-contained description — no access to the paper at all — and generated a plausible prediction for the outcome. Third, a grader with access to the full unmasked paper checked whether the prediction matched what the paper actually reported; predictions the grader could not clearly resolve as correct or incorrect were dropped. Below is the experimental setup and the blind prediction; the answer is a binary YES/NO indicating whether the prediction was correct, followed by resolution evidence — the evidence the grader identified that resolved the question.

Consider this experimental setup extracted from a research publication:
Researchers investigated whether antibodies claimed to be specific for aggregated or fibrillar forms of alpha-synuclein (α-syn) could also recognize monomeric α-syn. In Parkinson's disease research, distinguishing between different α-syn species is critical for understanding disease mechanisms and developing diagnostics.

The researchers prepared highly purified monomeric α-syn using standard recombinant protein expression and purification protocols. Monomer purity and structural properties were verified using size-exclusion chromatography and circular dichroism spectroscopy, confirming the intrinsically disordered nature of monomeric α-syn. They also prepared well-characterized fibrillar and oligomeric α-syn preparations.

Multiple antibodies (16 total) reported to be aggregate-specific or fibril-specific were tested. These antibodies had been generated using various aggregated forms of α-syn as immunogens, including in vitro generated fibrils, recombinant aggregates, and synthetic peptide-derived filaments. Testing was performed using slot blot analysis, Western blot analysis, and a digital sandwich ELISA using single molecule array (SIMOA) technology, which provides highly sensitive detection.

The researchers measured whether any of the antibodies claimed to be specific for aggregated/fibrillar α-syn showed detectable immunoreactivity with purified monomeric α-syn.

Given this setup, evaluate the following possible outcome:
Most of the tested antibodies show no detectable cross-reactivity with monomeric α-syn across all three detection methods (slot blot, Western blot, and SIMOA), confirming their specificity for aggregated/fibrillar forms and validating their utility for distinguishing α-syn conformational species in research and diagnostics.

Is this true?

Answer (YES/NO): NO